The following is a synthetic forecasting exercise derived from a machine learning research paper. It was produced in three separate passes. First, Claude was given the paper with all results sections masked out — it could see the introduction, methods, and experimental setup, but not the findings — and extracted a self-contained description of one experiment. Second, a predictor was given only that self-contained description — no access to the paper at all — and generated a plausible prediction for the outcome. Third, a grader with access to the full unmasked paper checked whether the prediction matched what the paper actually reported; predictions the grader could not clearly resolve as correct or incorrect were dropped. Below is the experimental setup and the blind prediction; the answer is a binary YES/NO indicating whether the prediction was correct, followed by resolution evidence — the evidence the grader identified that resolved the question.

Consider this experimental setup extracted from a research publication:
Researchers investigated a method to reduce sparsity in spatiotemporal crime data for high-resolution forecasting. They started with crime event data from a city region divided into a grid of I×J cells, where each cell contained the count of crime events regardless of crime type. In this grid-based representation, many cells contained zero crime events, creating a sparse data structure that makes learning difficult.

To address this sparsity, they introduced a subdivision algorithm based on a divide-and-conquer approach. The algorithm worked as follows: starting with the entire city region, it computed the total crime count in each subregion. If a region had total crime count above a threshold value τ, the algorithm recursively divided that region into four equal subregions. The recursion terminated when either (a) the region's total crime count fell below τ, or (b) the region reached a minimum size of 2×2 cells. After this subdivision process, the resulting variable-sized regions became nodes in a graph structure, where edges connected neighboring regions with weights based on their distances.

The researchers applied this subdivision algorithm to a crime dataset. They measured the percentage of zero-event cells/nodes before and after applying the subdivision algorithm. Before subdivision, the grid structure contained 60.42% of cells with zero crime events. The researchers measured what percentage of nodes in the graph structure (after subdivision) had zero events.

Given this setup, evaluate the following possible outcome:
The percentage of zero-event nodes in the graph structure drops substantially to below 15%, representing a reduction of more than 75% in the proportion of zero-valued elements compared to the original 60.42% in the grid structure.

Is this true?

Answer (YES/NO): YES